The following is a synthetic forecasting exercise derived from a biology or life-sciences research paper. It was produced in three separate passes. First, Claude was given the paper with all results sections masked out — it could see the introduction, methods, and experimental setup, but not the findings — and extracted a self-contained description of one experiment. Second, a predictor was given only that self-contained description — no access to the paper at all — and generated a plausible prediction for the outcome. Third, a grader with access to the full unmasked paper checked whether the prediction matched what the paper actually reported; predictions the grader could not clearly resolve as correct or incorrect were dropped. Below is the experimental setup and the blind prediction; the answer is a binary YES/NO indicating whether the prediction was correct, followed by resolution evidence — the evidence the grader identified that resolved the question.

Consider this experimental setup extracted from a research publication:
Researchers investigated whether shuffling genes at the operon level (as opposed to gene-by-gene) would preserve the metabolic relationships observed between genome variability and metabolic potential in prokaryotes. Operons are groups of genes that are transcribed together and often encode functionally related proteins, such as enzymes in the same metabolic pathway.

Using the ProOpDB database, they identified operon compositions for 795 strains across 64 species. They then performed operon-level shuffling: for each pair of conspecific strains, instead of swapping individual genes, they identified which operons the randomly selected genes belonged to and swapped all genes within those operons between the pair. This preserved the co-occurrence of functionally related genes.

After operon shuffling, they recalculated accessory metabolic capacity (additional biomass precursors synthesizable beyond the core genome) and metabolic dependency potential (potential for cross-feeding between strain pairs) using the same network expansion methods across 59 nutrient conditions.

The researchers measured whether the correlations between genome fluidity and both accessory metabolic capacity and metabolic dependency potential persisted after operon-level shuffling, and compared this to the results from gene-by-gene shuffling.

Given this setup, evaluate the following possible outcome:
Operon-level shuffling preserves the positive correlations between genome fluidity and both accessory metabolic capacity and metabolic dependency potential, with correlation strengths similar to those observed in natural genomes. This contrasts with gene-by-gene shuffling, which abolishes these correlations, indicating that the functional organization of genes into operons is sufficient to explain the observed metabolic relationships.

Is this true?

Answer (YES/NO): NO